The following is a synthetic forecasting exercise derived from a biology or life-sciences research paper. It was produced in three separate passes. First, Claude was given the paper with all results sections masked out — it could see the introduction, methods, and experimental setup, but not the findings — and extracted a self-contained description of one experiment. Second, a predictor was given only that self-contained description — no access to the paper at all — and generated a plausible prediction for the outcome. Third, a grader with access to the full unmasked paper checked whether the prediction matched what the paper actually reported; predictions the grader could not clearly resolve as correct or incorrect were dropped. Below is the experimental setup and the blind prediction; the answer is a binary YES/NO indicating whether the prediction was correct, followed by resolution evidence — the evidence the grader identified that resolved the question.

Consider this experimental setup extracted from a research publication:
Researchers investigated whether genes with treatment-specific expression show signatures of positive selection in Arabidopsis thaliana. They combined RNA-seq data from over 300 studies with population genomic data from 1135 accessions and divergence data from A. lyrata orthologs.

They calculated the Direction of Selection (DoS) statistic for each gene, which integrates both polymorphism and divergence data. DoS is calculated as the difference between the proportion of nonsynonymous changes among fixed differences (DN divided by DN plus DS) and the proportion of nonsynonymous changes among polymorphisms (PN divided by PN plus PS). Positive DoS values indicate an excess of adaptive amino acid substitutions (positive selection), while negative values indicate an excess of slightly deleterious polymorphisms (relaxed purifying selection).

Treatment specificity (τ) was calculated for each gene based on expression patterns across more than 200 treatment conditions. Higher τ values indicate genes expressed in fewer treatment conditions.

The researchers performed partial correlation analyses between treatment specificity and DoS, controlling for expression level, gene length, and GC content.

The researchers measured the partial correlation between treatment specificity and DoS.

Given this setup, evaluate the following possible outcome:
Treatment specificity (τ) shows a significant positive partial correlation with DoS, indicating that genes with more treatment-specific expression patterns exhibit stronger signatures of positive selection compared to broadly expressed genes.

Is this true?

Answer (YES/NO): NO